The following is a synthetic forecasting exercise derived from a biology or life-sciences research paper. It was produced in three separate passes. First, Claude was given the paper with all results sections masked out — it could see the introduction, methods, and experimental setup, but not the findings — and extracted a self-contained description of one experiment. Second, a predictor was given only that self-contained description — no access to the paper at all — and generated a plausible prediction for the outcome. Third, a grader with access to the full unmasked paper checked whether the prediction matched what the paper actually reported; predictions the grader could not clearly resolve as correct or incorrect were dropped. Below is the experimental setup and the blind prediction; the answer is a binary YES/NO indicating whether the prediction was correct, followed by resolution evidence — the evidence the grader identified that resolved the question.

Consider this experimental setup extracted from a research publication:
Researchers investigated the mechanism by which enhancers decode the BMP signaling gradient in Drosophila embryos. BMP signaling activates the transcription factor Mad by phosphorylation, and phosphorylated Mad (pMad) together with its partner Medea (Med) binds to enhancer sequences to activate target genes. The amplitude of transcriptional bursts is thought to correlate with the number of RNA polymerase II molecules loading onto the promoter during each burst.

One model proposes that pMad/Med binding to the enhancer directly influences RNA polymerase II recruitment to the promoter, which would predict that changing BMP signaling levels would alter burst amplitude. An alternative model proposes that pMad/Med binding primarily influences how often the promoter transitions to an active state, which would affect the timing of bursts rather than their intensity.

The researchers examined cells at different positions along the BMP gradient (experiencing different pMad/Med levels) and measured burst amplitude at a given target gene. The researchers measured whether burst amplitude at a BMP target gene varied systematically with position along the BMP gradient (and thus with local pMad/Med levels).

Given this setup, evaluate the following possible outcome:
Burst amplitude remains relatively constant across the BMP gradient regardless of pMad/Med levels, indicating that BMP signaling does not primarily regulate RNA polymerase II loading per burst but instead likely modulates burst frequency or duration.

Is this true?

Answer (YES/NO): NO